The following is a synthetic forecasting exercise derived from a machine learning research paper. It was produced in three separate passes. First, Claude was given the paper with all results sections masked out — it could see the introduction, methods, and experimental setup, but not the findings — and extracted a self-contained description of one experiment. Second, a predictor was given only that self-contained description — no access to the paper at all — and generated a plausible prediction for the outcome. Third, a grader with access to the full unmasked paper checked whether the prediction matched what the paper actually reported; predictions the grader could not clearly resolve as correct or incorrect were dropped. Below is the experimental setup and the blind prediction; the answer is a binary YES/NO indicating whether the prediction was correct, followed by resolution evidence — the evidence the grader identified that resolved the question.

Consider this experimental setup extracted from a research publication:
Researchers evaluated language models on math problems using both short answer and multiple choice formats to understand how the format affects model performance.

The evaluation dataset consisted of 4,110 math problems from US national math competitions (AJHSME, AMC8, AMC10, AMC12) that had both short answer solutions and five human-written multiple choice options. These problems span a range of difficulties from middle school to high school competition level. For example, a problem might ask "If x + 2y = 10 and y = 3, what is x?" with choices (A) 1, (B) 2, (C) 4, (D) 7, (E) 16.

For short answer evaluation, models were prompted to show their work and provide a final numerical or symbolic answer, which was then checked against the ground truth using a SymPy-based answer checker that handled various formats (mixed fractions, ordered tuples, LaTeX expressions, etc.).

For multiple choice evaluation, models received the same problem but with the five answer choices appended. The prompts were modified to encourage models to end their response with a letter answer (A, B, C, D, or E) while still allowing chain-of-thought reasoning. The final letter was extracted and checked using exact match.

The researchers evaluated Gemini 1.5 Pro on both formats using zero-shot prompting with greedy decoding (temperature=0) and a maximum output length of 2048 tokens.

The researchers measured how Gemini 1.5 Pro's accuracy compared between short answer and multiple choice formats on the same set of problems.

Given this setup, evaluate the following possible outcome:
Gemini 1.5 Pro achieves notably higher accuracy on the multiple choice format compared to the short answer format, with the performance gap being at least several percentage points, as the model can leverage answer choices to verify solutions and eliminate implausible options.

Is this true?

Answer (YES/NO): YES